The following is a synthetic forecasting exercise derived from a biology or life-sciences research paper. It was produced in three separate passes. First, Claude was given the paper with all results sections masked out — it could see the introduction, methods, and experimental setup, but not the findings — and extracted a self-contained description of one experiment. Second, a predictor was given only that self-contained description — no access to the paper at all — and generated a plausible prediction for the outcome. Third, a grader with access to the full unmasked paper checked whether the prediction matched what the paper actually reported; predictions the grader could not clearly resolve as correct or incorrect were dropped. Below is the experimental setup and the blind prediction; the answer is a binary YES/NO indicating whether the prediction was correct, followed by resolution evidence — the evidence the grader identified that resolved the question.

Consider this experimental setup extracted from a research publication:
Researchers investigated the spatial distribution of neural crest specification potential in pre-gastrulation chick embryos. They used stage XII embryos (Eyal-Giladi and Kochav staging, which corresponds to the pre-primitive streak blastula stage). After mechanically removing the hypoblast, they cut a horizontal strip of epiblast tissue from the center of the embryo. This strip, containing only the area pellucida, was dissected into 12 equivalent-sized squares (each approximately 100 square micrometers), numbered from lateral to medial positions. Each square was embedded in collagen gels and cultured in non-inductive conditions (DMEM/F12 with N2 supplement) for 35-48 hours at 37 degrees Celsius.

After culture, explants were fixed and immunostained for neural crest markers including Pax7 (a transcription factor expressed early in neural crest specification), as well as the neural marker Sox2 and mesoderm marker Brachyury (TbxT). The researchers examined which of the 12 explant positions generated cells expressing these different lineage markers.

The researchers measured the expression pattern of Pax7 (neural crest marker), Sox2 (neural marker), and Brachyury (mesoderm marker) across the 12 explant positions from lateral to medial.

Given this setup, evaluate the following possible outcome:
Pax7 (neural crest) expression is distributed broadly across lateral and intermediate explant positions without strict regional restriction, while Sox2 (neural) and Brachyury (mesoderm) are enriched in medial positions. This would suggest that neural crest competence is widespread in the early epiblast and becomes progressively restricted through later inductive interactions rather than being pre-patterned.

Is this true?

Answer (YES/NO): NO